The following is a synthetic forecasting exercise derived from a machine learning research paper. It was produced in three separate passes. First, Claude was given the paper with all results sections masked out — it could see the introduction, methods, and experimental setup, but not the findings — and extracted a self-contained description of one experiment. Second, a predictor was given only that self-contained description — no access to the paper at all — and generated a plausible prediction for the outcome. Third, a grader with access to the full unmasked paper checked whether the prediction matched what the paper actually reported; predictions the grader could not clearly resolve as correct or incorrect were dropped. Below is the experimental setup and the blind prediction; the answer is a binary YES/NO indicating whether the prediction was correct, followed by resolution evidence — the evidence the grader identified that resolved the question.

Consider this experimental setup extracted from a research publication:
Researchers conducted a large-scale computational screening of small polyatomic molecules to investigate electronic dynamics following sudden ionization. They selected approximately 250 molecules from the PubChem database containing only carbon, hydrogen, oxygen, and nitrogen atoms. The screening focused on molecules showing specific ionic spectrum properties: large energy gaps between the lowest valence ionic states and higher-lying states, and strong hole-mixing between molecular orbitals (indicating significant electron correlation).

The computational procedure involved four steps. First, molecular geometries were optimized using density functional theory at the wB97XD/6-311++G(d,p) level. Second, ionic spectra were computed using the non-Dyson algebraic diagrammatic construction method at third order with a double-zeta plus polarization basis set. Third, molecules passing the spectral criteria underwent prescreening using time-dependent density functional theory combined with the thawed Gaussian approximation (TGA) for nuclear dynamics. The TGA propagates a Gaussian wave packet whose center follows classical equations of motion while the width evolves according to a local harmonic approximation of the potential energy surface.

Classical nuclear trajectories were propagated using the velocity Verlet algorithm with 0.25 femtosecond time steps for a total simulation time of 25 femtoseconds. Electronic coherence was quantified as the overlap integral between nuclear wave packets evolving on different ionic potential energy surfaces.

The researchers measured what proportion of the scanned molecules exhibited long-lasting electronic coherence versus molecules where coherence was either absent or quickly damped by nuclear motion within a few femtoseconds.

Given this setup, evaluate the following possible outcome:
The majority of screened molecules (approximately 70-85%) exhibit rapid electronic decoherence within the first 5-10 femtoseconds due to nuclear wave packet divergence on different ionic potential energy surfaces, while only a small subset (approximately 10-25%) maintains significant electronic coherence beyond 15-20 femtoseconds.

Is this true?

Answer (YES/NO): NO